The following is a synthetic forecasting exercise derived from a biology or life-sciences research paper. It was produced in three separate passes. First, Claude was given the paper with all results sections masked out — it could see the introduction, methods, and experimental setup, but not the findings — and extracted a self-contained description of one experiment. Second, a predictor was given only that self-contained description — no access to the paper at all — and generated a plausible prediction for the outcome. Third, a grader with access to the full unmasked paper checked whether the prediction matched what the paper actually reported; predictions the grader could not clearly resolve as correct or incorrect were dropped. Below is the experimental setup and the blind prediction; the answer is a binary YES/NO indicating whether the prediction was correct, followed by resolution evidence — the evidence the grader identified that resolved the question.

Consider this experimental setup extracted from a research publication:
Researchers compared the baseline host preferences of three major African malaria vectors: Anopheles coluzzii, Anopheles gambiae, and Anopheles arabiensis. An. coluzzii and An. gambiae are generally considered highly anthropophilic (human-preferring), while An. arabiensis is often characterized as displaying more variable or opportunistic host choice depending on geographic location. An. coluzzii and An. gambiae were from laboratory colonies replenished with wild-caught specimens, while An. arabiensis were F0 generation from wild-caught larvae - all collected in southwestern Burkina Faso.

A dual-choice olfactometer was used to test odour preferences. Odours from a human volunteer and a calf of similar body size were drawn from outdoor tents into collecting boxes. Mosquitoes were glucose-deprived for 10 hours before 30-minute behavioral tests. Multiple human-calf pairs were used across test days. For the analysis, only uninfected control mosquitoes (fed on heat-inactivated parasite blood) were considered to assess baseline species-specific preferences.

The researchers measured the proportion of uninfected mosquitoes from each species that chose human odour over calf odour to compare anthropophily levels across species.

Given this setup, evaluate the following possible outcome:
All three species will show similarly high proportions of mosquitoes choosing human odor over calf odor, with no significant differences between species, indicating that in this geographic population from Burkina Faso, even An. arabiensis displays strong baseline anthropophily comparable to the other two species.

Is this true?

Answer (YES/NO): NO